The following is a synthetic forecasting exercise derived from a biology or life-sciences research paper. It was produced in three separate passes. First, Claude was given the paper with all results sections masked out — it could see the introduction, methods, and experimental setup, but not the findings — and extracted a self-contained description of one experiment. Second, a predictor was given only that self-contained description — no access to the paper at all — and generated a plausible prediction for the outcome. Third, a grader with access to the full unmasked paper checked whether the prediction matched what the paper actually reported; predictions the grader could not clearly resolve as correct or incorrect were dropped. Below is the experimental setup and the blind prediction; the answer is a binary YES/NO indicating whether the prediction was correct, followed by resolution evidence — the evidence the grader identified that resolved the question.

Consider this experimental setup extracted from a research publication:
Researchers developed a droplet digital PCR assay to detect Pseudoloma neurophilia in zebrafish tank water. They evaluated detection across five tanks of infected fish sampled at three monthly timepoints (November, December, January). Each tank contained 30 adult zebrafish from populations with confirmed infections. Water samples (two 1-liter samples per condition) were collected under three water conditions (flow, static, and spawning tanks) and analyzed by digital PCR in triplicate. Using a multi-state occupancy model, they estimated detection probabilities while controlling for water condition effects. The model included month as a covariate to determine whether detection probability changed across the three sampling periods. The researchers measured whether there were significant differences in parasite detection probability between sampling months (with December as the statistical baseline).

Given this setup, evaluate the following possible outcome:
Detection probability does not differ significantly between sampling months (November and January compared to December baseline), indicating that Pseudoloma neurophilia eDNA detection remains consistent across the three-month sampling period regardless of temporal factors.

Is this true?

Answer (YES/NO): NO